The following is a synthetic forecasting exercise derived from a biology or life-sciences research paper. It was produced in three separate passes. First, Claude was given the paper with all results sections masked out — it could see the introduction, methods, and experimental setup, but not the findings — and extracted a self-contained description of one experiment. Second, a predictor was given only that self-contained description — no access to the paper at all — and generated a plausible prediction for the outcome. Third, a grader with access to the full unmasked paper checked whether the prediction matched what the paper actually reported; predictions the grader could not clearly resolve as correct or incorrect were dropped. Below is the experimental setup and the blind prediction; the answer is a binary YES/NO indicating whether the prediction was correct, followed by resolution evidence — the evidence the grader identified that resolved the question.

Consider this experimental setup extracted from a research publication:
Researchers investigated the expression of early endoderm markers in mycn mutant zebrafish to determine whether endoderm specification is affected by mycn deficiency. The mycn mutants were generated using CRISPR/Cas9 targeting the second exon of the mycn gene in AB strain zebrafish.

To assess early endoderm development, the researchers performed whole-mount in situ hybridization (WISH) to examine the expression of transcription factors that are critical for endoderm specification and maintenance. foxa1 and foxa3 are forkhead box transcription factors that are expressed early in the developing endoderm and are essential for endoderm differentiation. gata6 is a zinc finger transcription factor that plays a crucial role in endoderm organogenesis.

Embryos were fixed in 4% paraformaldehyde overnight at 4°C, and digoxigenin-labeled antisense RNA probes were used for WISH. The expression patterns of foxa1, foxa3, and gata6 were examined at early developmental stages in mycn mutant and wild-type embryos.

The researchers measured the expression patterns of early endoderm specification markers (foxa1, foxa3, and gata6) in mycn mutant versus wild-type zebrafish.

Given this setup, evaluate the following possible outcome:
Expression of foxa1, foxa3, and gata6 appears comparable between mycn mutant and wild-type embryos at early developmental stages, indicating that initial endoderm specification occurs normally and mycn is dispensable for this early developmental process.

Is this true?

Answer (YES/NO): YES